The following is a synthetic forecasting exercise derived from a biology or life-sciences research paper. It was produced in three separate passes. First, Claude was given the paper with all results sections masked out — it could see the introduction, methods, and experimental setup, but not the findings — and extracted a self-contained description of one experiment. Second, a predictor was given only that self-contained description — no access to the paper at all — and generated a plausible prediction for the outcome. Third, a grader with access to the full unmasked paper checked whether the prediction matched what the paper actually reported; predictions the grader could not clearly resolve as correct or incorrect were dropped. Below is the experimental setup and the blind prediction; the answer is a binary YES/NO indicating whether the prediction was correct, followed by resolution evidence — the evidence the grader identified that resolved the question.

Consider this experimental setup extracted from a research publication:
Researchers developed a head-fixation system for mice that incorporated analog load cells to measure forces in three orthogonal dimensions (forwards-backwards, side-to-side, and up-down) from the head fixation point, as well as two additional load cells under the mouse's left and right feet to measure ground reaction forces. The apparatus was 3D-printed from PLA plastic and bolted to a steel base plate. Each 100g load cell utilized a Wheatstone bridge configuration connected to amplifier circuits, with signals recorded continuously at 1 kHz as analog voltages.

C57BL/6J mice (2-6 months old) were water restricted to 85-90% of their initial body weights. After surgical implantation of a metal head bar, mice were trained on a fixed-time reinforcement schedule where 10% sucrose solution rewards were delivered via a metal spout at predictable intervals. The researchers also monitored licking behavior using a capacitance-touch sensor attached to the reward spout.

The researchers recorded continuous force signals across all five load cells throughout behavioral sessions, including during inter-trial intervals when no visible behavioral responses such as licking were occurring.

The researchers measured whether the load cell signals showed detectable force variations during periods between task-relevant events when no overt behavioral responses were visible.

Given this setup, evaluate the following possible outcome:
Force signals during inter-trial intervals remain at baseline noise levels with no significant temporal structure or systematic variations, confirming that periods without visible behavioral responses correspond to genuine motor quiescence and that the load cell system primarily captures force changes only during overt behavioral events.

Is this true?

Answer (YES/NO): NO